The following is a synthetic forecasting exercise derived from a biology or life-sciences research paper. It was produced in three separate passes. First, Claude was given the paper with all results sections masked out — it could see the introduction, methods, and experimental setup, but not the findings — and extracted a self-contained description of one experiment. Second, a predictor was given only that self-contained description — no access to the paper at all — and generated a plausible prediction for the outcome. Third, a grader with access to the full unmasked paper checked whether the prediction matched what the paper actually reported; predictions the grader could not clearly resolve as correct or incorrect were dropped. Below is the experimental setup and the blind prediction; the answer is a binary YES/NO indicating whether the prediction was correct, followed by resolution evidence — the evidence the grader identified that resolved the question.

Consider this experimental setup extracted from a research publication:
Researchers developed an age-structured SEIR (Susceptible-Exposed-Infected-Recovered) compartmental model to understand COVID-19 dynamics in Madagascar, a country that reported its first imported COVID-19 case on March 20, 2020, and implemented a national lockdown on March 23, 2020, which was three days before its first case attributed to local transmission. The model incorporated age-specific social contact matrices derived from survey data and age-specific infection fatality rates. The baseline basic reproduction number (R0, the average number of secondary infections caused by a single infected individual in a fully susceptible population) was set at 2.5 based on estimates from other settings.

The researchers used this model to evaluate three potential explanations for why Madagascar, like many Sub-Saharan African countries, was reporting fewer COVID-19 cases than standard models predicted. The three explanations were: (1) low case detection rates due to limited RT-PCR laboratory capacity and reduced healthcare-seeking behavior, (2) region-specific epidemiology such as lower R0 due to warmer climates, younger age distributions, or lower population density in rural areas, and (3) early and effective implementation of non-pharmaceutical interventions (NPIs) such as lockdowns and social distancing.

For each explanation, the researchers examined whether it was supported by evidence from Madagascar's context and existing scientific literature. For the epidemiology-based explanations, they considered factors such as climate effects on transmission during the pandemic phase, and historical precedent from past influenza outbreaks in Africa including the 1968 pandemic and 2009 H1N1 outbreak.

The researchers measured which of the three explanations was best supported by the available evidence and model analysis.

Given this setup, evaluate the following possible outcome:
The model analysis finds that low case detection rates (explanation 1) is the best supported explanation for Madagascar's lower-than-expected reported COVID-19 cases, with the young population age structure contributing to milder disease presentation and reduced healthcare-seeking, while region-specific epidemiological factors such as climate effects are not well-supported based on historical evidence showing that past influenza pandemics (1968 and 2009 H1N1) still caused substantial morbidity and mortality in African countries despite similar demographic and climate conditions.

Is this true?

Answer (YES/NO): NO